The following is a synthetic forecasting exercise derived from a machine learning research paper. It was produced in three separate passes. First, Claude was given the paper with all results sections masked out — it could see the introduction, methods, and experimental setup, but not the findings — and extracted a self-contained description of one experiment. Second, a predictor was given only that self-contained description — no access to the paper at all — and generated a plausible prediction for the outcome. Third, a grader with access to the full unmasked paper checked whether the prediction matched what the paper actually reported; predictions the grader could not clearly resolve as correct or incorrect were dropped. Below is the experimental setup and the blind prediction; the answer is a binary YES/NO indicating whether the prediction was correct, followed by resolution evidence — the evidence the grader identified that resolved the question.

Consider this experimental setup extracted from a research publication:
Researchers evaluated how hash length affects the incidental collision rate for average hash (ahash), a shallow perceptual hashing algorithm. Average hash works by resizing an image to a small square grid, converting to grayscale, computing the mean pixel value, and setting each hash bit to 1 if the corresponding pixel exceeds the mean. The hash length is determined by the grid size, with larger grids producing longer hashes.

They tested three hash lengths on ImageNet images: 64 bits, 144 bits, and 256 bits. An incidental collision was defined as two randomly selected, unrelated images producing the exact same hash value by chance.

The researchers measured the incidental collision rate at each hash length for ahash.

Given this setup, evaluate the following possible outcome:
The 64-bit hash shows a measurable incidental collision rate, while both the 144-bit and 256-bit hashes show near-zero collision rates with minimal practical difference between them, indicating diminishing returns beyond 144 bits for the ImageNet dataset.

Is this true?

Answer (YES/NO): NO